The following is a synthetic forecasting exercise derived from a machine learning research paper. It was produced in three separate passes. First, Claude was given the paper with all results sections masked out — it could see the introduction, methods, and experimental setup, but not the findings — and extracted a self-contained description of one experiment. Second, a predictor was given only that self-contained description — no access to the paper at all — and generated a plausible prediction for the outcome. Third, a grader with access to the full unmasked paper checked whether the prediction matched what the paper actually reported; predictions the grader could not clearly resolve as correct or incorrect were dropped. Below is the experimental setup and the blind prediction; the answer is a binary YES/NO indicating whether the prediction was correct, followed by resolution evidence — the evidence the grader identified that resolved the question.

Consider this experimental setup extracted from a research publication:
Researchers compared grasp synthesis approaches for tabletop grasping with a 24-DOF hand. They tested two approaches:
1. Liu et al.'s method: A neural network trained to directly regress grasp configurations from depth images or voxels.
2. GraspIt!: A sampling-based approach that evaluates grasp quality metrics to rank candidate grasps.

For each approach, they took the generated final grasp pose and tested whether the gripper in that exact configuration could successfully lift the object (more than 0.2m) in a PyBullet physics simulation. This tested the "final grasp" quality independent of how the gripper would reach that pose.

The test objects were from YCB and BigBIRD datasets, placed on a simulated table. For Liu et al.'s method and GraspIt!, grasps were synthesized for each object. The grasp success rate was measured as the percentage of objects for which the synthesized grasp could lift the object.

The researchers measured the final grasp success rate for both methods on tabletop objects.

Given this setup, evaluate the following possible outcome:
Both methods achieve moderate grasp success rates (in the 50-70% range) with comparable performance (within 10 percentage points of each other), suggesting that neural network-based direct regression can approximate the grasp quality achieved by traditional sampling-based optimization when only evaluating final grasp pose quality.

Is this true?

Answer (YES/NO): NO